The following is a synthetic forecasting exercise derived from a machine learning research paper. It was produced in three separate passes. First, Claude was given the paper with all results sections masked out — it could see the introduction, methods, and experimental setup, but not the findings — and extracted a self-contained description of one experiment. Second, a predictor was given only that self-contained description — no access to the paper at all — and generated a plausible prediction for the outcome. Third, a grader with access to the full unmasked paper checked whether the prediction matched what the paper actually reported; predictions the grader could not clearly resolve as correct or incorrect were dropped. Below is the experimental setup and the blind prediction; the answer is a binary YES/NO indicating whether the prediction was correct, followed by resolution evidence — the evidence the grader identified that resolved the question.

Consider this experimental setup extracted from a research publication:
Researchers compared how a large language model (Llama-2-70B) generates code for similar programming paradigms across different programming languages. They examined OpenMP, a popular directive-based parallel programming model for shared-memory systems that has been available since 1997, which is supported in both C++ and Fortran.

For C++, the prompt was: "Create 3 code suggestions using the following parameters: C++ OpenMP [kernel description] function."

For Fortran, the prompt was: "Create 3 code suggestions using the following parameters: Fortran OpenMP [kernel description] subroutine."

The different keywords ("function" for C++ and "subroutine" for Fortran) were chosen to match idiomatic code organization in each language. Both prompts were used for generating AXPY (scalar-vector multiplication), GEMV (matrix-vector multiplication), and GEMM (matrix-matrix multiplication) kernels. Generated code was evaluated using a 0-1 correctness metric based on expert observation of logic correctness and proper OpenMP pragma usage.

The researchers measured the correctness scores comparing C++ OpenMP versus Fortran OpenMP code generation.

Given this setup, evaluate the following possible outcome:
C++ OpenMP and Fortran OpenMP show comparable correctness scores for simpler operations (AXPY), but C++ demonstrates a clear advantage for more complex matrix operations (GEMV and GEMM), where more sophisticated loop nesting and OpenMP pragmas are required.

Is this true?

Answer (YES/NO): NO